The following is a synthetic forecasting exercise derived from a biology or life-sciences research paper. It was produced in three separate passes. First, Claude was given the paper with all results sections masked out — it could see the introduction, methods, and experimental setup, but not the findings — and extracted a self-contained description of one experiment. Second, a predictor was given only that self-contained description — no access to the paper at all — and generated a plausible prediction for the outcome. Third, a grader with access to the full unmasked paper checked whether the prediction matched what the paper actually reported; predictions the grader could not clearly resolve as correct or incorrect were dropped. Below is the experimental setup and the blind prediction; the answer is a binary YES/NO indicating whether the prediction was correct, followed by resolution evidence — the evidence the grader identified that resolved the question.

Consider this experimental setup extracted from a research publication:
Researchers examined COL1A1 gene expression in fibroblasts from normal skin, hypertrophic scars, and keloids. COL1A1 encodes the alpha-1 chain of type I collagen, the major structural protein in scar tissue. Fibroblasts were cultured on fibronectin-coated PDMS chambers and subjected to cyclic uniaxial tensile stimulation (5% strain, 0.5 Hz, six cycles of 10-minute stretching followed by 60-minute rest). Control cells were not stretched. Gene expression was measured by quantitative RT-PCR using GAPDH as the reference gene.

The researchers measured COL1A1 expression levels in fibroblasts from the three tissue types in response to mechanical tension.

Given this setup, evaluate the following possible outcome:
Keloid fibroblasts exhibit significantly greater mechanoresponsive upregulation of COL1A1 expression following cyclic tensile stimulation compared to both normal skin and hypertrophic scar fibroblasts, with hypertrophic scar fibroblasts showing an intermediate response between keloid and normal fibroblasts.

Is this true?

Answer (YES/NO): NO